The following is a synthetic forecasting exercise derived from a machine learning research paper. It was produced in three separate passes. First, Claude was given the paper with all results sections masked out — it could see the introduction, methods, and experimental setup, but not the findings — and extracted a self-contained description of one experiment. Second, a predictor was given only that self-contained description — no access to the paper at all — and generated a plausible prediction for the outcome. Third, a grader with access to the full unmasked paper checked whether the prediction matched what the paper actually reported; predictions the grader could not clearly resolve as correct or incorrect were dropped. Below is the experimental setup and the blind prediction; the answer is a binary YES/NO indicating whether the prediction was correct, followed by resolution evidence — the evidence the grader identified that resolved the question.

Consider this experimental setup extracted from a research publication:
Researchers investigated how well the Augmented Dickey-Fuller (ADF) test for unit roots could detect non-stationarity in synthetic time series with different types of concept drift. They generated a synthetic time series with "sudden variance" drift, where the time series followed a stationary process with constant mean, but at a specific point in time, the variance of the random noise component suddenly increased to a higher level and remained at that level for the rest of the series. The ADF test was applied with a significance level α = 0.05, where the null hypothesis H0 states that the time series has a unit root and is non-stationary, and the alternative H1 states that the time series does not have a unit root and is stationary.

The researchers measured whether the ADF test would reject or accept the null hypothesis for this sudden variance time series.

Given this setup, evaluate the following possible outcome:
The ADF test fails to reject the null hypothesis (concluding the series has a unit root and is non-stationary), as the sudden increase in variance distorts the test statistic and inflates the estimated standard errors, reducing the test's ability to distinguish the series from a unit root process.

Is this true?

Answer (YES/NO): NO